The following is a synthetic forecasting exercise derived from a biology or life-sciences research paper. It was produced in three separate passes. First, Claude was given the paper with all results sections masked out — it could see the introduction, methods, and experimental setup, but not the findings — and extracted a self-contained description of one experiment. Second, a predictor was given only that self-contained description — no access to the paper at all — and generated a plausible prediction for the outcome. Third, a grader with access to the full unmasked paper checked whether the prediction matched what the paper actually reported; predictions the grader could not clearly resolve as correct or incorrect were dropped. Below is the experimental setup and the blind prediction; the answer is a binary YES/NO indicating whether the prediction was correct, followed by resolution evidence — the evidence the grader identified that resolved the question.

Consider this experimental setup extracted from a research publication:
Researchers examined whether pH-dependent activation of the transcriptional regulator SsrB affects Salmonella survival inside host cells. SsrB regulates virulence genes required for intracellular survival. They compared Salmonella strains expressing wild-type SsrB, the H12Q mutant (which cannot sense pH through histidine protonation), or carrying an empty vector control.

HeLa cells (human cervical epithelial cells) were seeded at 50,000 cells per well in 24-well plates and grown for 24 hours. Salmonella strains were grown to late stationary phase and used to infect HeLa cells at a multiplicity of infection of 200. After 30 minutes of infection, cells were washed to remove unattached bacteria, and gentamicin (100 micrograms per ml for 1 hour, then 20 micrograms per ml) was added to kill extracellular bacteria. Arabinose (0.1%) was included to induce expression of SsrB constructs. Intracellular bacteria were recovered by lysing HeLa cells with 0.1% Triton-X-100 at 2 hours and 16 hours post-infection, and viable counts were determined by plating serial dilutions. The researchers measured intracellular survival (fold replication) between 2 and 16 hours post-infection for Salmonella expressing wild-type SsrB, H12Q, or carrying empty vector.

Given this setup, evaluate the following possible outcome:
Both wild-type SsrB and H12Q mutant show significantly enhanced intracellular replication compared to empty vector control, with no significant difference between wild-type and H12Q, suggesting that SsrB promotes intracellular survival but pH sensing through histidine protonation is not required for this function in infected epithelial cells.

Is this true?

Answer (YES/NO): NO